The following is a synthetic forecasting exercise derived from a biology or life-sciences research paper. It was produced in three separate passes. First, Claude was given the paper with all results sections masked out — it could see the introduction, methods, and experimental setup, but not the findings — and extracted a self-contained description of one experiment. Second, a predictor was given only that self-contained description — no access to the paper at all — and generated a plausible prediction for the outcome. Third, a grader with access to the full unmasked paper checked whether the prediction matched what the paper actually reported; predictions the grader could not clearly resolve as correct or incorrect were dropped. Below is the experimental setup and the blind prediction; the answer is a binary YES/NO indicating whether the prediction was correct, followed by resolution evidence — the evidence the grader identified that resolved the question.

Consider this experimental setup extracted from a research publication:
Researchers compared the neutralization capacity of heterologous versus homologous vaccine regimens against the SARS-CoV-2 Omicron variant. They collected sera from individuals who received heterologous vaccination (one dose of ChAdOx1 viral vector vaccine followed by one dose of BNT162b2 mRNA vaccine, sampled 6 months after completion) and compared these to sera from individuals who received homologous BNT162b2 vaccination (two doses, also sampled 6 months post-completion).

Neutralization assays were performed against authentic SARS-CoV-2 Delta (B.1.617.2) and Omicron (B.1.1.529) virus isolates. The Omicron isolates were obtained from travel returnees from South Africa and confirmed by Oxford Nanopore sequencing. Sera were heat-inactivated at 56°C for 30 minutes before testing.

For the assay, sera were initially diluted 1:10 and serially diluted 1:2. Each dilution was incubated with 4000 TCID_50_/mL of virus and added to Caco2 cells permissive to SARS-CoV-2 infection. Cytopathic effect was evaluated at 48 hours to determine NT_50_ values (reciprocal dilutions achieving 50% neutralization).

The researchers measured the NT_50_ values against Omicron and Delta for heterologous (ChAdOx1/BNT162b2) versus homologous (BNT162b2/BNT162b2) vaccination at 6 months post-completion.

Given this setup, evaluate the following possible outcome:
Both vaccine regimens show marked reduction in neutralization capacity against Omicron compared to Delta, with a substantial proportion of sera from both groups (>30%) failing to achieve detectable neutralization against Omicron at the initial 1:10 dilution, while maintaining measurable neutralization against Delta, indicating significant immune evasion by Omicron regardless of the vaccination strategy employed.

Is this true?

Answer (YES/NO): NO